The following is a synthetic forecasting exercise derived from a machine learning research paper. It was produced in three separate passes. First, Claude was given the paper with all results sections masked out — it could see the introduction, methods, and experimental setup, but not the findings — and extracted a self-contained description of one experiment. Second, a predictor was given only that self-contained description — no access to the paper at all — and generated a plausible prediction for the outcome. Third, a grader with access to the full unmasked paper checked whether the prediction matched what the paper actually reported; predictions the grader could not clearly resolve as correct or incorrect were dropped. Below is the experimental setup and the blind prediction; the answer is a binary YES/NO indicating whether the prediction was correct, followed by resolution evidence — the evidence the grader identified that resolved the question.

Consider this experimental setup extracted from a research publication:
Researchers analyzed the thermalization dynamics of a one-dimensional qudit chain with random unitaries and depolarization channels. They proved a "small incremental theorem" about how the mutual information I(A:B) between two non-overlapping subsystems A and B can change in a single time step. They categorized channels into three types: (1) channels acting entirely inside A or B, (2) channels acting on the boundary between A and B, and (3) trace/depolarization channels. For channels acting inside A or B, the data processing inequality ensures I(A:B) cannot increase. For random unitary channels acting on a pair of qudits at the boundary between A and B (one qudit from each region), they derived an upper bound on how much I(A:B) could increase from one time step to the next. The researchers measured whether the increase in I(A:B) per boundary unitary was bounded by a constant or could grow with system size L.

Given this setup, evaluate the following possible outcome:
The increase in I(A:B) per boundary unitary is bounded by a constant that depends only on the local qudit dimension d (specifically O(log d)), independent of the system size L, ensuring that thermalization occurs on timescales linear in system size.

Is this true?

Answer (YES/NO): NO